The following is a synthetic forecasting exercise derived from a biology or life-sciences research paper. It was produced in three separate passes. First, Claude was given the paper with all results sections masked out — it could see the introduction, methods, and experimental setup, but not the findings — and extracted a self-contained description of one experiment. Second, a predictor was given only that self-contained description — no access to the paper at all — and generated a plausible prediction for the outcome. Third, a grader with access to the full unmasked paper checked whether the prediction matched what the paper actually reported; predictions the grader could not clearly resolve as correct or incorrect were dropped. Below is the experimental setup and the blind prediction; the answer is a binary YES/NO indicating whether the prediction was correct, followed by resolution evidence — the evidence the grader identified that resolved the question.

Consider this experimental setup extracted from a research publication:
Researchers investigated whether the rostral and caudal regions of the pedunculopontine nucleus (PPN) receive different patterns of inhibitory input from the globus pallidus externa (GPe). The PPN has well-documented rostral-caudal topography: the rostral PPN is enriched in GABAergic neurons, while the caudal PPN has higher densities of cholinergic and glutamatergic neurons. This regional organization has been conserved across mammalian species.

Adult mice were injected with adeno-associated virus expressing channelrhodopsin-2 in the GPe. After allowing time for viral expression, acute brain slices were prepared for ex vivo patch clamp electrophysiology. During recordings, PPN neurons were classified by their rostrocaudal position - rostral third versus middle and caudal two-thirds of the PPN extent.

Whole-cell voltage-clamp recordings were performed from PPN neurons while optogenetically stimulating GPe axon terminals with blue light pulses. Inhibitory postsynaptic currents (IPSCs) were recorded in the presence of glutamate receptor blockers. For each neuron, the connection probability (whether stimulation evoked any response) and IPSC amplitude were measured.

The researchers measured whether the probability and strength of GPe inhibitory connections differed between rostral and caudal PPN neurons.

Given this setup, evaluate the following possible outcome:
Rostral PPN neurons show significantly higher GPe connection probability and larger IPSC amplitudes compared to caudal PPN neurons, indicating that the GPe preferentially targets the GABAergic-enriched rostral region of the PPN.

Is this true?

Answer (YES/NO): NO